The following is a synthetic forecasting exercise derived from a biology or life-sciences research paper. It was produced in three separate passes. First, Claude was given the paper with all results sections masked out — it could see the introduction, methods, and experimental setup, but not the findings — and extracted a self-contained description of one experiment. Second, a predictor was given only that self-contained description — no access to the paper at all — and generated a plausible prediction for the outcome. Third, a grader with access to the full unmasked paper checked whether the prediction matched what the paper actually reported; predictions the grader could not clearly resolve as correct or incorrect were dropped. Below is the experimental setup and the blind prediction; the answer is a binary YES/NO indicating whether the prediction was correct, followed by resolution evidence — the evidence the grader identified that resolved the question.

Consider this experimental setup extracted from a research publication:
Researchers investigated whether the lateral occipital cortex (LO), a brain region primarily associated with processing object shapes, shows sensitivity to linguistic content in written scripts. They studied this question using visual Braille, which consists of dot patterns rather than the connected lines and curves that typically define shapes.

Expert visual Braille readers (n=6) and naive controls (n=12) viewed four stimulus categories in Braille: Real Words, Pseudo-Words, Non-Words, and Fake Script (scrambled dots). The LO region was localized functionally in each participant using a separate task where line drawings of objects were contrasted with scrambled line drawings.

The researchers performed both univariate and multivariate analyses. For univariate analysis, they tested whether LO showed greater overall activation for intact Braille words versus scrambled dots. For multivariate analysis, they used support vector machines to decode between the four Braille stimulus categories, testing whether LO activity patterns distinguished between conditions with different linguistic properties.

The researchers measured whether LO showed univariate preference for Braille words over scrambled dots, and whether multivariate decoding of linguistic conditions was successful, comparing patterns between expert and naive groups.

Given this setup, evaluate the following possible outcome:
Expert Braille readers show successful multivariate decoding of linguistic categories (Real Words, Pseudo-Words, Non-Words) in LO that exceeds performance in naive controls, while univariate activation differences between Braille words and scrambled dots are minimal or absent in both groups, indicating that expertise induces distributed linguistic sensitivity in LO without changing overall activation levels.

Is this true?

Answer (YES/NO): YES